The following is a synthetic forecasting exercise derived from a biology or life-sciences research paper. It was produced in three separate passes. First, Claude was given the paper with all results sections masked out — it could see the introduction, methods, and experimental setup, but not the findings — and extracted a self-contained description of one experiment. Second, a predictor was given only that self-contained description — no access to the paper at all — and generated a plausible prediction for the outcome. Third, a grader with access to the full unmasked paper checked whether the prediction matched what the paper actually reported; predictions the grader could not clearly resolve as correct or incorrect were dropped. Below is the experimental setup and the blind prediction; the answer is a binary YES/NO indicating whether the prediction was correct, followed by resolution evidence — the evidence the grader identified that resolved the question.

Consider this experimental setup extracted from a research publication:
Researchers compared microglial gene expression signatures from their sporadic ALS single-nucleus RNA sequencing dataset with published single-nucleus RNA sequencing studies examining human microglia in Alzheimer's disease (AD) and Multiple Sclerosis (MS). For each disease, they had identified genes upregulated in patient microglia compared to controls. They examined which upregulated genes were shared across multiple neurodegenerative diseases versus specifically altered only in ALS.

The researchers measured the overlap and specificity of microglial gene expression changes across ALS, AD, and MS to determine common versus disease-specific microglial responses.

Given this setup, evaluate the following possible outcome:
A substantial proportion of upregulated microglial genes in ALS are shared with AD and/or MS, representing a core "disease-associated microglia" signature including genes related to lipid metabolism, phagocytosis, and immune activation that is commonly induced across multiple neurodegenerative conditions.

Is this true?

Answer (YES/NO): YES